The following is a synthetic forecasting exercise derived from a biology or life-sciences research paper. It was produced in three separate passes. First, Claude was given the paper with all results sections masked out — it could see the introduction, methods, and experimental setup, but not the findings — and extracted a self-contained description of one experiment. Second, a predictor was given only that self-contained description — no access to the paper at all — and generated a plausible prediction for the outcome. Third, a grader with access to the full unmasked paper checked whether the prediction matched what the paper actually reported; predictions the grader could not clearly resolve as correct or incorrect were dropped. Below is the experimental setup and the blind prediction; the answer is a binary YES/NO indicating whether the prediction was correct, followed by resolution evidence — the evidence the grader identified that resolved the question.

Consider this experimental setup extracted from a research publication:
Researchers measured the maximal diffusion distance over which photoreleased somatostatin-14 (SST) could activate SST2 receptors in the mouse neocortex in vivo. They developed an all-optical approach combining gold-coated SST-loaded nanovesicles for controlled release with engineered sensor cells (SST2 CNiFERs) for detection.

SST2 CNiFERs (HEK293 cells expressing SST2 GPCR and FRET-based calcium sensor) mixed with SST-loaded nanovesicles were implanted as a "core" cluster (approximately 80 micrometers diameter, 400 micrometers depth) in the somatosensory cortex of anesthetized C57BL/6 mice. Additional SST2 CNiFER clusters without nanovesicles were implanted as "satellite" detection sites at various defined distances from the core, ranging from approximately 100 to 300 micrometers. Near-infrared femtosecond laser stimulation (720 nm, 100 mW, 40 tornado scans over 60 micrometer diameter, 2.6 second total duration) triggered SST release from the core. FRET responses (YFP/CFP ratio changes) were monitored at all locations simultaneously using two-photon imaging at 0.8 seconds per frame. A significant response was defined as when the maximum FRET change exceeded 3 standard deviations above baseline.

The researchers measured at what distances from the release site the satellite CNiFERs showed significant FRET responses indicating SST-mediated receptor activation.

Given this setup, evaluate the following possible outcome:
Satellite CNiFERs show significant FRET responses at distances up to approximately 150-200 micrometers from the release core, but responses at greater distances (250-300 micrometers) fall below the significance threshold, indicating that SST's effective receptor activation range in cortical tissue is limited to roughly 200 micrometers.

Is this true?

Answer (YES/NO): YES